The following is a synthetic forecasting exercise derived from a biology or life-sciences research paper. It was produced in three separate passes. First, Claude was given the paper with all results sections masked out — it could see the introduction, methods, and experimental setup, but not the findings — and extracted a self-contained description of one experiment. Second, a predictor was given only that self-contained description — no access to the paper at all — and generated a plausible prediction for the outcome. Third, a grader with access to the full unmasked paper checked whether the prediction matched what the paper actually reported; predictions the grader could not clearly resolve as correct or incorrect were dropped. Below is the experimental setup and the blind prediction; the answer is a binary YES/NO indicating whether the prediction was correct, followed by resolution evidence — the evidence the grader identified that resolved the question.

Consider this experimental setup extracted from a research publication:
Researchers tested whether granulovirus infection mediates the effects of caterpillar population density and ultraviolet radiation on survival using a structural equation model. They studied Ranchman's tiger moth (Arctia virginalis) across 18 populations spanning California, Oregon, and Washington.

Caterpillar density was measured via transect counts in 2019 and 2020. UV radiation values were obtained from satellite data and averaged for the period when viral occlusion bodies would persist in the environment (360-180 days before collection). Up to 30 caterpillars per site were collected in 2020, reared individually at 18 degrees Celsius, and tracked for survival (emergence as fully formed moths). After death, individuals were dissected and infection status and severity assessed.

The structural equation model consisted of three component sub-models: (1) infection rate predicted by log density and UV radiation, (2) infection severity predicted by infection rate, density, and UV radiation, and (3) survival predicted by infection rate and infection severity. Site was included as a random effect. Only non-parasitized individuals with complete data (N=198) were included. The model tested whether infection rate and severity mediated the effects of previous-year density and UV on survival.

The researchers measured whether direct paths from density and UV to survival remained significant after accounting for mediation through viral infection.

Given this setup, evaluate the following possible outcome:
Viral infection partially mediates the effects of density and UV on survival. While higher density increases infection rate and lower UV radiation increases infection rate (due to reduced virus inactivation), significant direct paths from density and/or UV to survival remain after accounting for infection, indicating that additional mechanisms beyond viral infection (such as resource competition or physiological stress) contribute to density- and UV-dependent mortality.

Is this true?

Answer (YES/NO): NO